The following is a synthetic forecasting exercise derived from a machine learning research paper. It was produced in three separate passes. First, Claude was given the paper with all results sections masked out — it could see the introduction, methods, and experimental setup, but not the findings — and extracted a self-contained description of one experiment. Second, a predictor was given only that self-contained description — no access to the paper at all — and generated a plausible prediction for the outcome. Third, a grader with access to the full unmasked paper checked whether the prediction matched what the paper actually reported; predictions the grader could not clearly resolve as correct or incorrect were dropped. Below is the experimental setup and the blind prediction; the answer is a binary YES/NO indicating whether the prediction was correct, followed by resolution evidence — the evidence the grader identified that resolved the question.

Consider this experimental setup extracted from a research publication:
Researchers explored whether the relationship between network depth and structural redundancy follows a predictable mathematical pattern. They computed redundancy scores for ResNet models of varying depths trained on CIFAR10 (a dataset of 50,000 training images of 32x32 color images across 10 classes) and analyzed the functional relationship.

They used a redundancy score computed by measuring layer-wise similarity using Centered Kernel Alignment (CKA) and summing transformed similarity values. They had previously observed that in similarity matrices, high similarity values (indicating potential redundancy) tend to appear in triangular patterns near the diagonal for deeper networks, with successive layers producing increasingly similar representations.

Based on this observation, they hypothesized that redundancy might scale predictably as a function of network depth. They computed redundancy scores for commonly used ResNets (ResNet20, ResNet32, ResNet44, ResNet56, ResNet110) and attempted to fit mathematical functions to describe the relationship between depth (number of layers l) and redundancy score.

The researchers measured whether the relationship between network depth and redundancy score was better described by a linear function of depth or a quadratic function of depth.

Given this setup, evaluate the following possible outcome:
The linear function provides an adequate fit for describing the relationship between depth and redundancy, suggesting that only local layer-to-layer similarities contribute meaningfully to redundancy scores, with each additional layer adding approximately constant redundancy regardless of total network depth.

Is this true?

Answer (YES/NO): NO